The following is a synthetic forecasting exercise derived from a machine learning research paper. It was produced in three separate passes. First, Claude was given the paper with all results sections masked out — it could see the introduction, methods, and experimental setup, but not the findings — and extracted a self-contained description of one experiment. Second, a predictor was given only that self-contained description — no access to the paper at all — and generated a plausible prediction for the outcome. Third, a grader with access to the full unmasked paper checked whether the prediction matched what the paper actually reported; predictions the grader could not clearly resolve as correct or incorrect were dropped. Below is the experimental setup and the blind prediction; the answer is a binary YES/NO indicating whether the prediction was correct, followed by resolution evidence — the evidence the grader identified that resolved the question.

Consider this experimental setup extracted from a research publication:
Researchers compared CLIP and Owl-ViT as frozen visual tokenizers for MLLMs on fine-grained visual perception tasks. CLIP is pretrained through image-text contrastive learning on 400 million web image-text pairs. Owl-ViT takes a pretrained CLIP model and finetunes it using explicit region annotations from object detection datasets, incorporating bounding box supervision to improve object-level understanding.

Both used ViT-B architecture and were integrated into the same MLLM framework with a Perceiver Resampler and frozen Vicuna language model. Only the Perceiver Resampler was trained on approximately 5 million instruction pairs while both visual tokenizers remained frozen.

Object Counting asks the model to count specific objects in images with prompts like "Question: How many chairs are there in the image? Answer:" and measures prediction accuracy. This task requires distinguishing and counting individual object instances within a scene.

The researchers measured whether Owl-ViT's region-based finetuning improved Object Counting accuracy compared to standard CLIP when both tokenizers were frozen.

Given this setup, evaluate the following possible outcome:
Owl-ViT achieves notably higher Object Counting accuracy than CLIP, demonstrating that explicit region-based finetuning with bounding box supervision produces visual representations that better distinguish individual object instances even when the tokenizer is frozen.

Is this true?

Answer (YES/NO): NO